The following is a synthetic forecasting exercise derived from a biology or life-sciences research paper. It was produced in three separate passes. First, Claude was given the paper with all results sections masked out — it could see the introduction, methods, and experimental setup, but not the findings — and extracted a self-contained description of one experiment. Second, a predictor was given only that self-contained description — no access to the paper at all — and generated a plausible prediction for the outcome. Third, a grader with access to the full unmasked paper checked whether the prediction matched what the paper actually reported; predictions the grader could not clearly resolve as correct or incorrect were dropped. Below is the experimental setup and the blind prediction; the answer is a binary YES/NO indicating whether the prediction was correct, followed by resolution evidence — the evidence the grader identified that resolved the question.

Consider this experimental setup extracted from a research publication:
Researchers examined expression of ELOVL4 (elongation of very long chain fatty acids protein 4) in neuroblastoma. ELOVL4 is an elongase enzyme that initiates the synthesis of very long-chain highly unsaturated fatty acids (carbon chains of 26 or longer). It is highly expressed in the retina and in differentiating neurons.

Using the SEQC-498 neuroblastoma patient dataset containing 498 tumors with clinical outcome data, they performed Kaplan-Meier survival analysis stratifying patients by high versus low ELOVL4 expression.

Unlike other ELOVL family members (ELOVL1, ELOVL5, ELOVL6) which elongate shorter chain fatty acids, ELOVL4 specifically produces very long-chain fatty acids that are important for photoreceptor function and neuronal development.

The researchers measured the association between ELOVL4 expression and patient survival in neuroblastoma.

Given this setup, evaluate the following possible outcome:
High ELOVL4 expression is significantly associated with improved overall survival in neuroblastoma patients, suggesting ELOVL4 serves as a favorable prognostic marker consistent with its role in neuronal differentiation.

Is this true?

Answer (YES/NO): YES